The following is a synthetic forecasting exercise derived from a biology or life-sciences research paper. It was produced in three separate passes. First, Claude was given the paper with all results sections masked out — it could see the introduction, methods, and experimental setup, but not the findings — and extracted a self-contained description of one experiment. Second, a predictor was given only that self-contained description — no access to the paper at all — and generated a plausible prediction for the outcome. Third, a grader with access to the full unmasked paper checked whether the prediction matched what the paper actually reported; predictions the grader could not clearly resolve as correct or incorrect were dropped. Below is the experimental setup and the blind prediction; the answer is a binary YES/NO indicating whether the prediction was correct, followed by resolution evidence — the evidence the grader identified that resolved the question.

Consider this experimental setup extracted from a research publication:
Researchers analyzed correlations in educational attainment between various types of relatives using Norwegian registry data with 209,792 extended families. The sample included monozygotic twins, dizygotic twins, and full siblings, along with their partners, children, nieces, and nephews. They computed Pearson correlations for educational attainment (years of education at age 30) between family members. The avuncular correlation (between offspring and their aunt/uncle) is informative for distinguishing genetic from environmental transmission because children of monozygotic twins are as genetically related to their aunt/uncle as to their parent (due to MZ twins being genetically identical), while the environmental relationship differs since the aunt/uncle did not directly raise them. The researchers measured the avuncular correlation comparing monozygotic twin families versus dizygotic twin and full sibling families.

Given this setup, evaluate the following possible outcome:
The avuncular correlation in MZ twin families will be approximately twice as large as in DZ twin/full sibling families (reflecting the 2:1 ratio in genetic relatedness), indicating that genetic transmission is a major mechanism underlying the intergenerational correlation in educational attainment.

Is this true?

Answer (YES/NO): NO